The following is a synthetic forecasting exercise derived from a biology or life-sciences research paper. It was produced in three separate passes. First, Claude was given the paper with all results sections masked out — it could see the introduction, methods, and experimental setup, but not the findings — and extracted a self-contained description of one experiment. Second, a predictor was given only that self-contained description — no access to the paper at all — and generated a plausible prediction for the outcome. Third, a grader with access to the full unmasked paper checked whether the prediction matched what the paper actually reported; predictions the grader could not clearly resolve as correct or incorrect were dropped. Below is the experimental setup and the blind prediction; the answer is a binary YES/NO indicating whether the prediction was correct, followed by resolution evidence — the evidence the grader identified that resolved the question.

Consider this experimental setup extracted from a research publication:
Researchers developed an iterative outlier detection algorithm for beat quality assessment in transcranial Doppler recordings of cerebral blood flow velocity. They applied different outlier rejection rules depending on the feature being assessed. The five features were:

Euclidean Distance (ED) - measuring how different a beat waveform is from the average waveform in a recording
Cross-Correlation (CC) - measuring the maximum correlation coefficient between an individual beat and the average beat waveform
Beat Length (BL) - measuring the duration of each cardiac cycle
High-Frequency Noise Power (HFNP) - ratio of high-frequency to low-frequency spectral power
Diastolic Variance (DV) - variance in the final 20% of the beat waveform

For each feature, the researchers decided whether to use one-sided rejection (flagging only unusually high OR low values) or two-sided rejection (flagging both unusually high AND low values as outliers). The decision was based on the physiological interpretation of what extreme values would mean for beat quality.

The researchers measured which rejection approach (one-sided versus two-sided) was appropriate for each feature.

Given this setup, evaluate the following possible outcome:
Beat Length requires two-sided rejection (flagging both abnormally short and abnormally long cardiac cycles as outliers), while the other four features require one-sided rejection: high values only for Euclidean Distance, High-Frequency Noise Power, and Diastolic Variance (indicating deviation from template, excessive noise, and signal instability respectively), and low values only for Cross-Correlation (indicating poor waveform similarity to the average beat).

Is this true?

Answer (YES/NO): YES